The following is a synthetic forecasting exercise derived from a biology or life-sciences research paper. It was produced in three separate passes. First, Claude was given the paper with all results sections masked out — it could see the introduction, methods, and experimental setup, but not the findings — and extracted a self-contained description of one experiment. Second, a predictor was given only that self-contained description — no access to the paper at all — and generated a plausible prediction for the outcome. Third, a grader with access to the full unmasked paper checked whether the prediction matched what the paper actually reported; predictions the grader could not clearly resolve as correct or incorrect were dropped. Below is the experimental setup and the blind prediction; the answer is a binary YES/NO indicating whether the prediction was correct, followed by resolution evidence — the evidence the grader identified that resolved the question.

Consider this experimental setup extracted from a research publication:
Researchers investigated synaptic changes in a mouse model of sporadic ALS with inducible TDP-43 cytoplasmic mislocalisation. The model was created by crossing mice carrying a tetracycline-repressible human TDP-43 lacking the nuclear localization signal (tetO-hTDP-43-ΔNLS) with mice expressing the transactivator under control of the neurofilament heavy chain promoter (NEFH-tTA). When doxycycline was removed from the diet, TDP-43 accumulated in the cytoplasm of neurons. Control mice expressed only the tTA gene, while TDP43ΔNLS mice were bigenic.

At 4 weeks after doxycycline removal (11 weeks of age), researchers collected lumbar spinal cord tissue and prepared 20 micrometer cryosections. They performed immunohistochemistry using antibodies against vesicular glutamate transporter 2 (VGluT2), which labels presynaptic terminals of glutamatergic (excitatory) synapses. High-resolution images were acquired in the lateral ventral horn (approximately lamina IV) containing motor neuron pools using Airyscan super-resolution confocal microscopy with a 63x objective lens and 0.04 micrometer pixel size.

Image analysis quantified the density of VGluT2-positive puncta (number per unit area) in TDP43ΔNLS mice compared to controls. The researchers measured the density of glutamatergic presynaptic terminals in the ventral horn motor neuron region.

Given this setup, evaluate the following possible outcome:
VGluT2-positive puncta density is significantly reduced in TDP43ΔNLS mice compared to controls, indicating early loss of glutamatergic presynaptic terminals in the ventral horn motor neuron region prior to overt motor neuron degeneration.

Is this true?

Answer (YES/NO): NO